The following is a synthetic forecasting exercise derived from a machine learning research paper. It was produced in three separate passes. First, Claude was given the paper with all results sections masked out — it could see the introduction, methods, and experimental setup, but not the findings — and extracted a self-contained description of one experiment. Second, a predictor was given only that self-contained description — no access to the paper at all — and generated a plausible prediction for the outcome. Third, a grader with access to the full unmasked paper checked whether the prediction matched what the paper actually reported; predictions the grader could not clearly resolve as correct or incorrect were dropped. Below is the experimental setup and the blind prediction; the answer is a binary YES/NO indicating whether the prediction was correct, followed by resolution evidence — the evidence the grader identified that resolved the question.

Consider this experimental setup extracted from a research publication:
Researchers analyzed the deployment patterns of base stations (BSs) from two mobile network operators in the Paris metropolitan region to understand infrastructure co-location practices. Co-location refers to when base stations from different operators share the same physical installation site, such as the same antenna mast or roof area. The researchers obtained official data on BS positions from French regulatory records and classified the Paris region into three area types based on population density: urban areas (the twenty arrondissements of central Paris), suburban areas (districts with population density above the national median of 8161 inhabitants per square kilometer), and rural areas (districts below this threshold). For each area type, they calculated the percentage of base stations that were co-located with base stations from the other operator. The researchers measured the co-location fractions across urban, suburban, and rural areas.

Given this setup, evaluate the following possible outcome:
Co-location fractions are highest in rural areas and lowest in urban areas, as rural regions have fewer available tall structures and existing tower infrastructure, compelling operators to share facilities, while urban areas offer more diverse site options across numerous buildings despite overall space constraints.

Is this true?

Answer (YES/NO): NO